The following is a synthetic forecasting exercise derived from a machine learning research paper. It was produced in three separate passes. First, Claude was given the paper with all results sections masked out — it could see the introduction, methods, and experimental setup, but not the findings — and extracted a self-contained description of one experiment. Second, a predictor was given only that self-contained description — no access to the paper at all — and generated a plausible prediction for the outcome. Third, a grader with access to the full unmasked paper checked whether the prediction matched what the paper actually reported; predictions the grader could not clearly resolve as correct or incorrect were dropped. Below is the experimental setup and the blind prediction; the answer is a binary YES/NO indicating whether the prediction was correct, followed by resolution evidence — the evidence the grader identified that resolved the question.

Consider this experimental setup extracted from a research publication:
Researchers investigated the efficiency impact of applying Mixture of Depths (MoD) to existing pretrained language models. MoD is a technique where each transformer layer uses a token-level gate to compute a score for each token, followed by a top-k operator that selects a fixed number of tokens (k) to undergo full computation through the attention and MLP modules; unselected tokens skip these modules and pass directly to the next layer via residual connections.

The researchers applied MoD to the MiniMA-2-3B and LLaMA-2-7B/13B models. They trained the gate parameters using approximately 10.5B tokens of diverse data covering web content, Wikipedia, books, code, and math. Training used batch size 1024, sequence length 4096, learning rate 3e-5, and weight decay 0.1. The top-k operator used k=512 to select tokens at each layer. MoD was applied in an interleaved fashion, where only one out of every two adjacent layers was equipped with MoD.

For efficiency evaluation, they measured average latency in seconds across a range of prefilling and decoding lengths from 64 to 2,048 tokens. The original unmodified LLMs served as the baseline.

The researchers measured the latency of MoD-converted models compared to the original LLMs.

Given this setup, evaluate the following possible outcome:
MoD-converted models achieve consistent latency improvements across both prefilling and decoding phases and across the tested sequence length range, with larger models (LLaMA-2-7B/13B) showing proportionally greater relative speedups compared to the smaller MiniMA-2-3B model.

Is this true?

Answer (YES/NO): NO